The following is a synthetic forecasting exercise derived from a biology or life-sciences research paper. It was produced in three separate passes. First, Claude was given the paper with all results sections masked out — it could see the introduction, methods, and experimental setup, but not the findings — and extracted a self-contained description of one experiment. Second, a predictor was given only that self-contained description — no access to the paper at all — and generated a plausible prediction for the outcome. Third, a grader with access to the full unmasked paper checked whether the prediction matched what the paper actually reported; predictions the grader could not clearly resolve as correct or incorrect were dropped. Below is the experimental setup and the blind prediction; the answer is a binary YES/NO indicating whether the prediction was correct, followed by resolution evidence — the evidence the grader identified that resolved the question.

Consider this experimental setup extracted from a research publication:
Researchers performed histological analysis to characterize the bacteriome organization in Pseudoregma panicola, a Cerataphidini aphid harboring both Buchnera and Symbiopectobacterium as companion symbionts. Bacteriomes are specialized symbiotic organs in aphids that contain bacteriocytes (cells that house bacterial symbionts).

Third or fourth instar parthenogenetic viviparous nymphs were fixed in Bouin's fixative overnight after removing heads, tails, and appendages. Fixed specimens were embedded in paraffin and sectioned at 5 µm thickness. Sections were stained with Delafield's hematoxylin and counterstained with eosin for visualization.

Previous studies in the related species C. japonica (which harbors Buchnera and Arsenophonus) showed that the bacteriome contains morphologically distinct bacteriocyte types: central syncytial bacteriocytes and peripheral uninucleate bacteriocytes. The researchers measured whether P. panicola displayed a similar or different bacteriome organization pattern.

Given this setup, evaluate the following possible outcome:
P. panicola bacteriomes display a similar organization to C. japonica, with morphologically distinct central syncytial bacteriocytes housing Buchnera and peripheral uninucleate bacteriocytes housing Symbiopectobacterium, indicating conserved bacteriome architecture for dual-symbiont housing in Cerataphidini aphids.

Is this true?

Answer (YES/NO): NO